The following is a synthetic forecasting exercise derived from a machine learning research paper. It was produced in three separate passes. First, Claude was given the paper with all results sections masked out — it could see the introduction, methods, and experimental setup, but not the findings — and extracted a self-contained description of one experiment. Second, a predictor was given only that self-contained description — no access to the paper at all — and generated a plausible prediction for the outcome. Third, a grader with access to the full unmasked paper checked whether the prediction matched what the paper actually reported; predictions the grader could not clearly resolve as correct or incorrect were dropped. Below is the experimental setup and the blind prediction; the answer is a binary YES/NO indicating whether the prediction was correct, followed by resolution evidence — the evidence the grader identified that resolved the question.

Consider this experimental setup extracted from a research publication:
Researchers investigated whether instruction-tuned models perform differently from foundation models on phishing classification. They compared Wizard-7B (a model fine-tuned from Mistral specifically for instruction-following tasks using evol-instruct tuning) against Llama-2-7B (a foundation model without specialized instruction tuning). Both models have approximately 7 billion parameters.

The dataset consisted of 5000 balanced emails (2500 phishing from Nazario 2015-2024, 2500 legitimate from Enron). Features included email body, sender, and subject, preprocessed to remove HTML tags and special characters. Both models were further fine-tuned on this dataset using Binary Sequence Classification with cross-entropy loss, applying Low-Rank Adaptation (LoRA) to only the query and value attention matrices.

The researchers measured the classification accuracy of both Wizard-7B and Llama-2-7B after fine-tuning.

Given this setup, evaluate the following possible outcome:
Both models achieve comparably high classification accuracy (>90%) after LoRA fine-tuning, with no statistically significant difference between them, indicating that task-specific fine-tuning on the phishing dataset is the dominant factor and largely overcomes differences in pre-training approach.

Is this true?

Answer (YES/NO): NO